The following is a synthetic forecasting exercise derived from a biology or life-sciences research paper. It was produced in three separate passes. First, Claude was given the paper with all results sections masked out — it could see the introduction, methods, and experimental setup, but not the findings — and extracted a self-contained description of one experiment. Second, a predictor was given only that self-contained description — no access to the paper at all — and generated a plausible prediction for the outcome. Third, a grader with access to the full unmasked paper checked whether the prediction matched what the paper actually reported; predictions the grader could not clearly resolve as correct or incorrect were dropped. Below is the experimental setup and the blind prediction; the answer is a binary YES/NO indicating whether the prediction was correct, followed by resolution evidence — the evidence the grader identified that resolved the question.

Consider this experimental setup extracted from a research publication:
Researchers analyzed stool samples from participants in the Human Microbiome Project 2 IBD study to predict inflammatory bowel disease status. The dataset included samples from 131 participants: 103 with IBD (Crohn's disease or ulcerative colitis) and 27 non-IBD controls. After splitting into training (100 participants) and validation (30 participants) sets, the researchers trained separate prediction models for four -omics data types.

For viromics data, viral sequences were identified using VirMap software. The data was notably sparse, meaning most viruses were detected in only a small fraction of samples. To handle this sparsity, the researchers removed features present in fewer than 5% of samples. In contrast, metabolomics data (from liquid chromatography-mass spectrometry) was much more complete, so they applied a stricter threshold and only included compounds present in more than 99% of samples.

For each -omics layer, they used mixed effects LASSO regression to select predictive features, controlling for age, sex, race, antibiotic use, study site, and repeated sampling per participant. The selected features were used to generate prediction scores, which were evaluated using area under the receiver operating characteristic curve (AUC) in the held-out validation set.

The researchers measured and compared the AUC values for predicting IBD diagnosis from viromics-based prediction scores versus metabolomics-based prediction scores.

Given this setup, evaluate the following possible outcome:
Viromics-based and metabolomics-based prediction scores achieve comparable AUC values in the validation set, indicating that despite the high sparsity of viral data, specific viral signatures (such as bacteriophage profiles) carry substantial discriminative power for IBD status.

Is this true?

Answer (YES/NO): YES